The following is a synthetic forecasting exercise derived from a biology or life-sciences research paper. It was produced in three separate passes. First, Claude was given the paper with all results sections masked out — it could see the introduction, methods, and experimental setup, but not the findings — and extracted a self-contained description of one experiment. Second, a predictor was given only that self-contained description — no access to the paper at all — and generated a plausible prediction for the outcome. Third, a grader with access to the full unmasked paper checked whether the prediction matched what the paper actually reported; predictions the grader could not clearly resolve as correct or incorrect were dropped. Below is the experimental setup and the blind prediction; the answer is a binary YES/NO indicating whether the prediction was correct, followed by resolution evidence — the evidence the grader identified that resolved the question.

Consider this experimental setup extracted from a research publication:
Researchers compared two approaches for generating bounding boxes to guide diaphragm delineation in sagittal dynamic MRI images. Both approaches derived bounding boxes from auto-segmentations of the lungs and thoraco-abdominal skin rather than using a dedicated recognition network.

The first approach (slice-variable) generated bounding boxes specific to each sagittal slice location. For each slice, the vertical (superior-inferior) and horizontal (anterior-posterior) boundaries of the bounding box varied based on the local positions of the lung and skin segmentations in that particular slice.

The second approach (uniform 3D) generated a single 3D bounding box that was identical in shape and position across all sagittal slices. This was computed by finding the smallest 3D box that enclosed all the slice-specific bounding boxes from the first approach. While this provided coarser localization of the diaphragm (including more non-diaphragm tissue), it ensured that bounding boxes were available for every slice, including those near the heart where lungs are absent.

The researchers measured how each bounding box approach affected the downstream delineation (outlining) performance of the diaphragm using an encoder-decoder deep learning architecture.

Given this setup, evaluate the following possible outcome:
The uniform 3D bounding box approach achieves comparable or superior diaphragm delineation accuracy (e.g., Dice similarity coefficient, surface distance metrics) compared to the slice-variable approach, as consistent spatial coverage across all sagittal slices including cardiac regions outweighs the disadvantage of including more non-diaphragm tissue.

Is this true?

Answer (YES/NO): YES